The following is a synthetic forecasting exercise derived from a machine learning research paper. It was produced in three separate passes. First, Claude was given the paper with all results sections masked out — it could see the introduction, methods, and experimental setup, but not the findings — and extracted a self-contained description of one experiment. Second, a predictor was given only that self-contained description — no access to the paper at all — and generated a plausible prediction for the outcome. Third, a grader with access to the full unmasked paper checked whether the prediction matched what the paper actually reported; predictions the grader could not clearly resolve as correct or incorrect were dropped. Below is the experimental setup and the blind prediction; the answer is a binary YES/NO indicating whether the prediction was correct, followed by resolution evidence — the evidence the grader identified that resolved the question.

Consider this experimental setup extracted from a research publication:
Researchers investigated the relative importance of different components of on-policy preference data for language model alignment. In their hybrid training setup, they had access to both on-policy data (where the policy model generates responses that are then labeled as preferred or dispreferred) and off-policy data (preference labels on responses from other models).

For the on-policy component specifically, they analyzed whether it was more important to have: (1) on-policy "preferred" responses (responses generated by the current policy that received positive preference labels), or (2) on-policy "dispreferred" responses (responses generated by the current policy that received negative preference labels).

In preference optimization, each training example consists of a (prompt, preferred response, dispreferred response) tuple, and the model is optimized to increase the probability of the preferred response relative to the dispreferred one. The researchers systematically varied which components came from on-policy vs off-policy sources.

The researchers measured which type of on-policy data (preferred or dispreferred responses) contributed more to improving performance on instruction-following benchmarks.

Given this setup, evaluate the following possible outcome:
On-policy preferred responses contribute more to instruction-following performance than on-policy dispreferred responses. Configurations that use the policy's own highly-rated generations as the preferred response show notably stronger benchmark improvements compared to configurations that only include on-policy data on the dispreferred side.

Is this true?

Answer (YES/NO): NO